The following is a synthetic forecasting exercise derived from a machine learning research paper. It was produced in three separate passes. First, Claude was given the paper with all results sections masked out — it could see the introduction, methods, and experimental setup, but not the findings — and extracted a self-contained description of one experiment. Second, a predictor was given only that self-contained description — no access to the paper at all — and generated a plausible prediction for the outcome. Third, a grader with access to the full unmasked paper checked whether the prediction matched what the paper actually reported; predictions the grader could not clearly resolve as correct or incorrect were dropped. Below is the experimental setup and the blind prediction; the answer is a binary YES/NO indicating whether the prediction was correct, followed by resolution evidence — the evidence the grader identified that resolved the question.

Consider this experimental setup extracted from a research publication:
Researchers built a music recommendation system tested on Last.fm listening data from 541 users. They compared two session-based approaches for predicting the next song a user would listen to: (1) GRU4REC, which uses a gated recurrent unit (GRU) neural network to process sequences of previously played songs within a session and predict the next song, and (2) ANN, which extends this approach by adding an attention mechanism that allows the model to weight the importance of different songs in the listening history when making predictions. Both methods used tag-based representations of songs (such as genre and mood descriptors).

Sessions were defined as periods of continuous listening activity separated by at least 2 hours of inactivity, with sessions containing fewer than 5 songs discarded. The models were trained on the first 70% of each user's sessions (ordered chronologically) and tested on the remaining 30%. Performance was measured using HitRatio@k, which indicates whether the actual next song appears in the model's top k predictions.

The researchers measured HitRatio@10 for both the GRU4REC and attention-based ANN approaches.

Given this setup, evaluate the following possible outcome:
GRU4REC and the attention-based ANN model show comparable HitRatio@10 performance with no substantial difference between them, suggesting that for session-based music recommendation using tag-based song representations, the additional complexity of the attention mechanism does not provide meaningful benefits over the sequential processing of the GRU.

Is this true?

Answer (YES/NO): NO